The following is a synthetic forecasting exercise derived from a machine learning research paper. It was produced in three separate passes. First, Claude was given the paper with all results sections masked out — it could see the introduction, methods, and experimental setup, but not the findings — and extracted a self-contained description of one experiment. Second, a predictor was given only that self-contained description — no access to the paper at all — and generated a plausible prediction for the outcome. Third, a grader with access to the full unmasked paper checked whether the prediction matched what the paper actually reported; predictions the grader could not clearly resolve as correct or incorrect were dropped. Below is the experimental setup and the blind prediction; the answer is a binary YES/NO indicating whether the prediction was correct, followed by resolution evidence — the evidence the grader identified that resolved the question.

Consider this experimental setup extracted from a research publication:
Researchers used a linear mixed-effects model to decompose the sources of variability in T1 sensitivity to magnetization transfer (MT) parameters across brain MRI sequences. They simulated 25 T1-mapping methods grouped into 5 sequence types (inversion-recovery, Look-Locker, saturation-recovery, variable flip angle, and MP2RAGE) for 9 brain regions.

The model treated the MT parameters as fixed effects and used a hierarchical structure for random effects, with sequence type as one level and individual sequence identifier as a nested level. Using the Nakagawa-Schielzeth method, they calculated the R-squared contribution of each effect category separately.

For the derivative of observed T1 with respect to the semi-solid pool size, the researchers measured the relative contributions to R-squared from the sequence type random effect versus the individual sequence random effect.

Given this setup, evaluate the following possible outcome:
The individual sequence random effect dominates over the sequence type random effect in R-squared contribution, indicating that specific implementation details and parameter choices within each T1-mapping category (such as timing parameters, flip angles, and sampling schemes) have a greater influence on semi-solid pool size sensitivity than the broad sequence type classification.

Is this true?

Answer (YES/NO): NO